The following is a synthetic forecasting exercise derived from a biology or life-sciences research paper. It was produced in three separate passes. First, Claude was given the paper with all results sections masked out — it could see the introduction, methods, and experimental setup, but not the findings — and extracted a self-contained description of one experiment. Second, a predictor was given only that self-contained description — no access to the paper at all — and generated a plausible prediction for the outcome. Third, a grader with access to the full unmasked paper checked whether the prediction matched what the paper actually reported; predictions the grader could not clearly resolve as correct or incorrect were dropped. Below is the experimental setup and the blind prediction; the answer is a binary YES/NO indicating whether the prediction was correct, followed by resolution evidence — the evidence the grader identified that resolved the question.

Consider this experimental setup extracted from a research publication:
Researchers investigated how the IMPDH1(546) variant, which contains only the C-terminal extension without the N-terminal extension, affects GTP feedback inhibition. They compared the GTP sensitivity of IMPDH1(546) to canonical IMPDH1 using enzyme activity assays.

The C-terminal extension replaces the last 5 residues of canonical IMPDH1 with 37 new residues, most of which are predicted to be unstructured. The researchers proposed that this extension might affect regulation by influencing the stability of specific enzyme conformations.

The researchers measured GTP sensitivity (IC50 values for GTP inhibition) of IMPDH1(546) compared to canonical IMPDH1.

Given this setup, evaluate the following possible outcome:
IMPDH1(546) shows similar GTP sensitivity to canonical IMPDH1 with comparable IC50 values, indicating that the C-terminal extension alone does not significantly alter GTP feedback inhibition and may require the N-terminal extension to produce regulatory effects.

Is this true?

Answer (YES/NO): NO